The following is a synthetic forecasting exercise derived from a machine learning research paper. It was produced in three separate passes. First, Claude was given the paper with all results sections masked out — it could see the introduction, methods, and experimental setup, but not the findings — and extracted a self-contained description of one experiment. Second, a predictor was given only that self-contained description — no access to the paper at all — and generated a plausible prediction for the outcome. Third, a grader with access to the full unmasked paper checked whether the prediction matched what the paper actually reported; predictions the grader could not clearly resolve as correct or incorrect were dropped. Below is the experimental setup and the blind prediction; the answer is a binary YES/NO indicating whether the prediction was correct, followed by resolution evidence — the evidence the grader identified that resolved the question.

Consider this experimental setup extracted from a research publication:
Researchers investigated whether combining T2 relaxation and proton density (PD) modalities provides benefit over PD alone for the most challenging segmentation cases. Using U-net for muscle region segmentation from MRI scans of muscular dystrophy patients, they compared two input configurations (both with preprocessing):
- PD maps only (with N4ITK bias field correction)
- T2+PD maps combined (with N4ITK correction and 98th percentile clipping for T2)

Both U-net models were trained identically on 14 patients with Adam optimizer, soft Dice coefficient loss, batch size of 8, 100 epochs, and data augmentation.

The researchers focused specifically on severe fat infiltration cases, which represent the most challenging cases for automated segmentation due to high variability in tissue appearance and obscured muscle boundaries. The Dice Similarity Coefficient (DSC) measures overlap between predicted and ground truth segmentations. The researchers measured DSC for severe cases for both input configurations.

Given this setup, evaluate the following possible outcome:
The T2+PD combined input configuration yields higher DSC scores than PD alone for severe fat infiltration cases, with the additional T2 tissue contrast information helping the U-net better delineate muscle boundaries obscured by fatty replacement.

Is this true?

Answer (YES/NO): YES